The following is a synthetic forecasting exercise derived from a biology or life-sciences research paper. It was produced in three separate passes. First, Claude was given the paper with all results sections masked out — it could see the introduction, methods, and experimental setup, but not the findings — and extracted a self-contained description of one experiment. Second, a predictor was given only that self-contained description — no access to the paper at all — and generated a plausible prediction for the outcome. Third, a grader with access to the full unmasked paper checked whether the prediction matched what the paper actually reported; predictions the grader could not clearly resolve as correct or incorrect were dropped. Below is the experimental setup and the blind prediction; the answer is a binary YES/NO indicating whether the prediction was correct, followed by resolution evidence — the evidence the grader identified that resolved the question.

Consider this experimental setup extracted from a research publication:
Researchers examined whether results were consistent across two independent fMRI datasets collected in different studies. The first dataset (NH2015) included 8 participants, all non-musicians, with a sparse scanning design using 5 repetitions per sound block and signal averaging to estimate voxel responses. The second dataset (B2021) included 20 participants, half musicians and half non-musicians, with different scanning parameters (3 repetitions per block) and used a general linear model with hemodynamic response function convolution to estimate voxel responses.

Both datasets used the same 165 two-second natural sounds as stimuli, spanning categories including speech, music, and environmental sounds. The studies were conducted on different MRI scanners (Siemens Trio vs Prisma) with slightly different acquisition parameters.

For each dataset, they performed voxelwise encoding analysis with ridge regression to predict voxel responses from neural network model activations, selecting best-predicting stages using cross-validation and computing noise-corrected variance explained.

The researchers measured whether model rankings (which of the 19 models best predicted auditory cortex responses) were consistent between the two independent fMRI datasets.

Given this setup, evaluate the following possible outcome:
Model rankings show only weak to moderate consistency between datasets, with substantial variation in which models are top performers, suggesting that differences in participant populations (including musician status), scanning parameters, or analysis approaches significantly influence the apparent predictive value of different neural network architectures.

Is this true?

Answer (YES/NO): NO